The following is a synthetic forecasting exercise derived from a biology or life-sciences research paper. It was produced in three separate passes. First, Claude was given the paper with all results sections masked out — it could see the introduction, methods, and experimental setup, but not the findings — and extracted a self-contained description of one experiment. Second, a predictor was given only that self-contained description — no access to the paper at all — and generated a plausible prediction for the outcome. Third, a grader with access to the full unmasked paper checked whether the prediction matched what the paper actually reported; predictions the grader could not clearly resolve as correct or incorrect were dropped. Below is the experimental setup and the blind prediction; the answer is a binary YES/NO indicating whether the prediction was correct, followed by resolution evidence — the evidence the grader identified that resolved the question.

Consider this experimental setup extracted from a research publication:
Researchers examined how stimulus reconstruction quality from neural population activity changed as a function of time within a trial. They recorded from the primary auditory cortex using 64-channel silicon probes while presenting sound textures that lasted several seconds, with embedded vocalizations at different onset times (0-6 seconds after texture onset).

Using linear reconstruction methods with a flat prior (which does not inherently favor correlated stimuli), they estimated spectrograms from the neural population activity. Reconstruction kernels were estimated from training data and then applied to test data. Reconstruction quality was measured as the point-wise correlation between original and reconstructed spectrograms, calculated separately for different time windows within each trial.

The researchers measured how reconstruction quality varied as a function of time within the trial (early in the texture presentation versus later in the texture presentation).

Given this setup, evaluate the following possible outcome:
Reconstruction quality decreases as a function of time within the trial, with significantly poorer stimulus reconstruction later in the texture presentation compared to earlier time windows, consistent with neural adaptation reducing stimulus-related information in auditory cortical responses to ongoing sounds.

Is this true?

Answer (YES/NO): NO